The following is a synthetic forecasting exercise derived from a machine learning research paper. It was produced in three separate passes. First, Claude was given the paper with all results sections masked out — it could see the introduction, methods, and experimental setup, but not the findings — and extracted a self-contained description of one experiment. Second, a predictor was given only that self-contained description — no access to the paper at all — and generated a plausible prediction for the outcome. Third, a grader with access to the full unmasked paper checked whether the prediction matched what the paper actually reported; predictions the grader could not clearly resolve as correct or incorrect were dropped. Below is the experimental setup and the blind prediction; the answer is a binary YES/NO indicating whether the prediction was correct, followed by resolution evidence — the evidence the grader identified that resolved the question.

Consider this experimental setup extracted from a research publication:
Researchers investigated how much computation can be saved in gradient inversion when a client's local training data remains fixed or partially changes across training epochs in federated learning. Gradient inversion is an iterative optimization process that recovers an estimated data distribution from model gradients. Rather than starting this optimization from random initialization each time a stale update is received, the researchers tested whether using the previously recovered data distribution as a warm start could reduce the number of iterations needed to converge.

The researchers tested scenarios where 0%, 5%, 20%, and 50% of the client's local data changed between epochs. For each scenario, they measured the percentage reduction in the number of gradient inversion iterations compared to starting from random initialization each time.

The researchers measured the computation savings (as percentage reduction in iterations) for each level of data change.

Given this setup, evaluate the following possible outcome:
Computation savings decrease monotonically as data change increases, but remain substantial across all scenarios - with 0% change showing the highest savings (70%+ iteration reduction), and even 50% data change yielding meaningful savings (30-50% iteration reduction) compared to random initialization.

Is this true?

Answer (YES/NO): NO